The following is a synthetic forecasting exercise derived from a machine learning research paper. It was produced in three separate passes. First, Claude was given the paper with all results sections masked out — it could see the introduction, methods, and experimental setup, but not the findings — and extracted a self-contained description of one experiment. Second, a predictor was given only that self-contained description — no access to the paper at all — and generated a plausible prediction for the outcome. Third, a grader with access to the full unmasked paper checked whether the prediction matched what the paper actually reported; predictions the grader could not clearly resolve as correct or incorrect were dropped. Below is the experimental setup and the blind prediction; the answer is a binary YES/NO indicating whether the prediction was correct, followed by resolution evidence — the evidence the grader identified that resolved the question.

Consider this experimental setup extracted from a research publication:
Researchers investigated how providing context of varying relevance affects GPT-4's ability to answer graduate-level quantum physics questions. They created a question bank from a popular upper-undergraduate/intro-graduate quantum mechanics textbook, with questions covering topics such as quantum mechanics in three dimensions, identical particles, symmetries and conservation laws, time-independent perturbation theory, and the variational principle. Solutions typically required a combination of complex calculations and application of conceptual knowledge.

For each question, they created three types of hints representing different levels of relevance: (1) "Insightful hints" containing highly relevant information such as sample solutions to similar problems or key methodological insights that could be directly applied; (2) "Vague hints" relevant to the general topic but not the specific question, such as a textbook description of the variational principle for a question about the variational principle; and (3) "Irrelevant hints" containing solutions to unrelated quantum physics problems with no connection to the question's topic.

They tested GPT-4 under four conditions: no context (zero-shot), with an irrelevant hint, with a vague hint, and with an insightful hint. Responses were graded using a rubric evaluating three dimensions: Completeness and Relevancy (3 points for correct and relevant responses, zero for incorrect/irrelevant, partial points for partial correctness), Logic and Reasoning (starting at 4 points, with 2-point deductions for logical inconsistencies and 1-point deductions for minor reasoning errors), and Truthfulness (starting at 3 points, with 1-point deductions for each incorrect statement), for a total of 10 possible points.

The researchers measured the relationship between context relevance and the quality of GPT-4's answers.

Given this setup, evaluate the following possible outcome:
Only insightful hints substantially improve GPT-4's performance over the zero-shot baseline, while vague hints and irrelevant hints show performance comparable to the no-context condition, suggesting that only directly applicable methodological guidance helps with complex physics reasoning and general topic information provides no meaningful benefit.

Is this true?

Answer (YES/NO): NO